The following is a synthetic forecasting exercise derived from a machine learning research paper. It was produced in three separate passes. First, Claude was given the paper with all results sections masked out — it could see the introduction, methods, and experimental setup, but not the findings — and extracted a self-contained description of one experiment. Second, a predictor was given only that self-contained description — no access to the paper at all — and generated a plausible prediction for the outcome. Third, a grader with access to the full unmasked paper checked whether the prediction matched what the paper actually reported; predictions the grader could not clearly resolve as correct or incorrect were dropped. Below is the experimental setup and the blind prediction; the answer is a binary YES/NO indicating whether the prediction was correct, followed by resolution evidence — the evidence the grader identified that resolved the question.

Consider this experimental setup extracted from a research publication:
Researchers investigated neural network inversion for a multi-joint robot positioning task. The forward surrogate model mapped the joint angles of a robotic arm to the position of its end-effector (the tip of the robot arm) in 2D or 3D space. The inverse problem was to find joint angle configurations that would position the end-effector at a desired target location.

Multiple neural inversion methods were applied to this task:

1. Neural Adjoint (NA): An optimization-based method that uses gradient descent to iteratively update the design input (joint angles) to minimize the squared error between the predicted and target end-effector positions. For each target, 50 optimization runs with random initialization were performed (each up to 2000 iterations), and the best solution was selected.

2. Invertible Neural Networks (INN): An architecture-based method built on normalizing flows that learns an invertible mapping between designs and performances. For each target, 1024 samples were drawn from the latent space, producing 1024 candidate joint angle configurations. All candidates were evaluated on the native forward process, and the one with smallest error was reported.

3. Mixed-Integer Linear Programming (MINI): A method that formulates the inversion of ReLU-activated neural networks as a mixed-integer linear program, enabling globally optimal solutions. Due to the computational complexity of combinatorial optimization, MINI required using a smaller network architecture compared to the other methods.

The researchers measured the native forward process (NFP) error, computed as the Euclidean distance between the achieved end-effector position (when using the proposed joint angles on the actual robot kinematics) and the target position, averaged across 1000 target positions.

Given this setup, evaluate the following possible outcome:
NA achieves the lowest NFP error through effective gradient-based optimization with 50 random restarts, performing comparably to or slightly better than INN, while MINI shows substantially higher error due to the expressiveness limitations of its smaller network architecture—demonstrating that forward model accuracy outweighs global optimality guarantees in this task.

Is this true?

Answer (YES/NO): NO